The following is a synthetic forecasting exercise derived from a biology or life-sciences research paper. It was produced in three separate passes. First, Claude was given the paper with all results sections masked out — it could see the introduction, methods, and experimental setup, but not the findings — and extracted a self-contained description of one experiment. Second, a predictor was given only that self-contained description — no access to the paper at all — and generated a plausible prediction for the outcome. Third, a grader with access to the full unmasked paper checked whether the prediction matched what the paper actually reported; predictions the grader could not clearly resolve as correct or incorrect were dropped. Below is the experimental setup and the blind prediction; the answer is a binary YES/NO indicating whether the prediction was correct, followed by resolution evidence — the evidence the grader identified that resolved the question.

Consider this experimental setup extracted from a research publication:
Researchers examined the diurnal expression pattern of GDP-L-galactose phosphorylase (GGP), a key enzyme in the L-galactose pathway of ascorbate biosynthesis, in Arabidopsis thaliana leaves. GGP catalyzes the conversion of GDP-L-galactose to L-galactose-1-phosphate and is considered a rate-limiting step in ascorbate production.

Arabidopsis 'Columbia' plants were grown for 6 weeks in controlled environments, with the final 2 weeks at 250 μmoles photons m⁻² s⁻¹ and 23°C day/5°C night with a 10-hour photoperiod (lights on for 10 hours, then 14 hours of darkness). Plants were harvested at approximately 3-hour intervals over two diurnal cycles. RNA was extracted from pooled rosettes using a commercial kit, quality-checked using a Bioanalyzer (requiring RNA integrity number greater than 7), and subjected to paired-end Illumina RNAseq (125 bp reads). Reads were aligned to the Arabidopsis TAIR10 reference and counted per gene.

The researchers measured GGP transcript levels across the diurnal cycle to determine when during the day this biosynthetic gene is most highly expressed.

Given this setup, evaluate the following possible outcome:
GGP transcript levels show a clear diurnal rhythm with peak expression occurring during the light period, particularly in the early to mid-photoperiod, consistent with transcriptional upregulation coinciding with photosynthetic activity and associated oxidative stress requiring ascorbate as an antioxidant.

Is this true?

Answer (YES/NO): NO